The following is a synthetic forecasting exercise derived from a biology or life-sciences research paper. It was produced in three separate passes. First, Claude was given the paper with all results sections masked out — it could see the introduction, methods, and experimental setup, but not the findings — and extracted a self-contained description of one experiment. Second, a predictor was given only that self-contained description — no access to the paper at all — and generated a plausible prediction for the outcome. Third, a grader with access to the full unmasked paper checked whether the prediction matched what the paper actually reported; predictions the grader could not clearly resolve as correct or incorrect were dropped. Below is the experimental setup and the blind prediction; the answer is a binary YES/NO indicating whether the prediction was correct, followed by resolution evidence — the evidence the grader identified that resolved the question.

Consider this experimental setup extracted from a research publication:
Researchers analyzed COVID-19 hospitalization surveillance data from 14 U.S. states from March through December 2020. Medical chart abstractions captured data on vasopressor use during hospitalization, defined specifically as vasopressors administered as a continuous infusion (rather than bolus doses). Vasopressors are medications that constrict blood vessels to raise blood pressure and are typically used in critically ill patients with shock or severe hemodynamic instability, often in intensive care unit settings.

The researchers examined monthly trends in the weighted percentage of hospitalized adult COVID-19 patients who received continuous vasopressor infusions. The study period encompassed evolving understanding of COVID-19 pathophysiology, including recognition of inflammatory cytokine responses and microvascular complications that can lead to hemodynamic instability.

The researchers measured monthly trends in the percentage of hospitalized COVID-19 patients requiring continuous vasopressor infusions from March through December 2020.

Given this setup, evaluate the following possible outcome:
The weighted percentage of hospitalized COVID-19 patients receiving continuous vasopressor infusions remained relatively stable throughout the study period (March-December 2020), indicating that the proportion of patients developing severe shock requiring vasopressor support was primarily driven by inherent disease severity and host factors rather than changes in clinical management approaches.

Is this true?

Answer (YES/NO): NO